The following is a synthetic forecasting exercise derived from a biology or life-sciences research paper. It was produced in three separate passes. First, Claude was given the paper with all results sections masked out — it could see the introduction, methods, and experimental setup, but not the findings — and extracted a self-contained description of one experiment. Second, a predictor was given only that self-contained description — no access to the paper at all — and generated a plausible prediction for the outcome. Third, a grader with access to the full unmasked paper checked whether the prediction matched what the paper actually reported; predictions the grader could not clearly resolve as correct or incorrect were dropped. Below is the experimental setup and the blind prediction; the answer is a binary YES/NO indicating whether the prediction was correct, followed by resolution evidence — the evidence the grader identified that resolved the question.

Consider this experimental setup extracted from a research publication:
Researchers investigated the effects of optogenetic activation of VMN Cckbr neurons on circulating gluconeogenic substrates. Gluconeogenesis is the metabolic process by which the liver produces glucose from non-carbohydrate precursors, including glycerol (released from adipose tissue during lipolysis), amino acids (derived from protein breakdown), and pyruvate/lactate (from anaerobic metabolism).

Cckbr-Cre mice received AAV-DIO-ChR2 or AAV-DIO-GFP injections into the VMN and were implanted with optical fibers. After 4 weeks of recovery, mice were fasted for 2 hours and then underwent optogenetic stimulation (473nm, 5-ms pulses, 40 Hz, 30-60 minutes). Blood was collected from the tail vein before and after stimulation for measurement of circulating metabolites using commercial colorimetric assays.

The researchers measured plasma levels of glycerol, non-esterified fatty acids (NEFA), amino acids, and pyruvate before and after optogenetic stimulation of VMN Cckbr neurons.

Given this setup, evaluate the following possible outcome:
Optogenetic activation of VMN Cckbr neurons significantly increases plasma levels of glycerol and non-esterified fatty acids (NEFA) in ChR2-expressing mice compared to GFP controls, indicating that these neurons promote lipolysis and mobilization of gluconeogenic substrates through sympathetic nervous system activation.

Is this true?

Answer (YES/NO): NO